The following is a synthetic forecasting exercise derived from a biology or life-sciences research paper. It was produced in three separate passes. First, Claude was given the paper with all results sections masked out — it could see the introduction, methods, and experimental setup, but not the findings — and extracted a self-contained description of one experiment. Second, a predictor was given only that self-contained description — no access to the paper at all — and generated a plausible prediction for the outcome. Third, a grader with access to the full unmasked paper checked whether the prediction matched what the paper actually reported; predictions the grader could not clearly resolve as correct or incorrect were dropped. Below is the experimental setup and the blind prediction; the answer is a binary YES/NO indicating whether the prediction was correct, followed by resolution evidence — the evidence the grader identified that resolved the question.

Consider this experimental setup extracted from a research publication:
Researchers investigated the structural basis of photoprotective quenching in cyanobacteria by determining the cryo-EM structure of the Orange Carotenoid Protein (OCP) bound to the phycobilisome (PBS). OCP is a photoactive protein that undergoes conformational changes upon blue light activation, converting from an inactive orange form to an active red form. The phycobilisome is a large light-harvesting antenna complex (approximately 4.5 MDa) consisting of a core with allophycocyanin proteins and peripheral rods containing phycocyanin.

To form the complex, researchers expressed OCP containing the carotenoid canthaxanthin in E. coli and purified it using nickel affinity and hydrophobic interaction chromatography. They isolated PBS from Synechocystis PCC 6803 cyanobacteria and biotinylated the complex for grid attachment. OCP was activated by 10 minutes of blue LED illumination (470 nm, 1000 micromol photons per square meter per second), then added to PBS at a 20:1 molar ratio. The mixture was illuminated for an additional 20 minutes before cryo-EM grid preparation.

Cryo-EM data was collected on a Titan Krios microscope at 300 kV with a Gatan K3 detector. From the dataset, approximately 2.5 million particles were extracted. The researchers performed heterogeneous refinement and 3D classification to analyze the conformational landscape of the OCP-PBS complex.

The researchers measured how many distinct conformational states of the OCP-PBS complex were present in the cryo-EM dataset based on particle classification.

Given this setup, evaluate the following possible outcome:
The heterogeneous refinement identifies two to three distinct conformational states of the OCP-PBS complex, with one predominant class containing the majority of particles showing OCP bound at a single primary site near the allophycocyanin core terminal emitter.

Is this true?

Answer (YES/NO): NO